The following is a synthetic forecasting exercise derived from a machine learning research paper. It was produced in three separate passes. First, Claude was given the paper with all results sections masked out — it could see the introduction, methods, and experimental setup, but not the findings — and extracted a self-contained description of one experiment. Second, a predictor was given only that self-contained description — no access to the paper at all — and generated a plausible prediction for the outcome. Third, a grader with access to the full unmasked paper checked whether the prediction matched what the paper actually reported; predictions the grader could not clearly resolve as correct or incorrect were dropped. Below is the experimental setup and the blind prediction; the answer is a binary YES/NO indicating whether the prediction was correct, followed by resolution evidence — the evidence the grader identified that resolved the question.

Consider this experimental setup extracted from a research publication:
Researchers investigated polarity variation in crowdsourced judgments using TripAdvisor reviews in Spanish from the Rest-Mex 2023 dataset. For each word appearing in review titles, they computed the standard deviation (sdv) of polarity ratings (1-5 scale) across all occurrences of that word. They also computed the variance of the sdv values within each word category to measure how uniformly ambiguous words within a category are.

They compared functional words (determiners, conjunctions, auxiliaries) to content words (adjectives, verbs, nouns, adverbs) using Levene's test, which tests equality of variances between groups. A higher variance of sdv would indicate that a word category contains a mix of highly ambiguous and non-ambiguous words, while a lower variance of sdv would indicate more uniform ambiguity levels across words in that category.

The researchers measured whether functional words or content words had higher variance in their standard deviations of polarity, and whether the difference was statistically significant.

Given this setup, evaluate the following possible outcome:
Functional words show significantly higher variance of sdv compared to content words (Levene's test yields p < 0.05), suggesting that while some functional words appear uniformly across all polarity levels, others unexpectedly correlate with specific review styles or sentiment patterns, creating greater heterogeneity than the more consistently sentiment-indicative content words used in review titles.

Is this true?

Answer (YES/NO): NO